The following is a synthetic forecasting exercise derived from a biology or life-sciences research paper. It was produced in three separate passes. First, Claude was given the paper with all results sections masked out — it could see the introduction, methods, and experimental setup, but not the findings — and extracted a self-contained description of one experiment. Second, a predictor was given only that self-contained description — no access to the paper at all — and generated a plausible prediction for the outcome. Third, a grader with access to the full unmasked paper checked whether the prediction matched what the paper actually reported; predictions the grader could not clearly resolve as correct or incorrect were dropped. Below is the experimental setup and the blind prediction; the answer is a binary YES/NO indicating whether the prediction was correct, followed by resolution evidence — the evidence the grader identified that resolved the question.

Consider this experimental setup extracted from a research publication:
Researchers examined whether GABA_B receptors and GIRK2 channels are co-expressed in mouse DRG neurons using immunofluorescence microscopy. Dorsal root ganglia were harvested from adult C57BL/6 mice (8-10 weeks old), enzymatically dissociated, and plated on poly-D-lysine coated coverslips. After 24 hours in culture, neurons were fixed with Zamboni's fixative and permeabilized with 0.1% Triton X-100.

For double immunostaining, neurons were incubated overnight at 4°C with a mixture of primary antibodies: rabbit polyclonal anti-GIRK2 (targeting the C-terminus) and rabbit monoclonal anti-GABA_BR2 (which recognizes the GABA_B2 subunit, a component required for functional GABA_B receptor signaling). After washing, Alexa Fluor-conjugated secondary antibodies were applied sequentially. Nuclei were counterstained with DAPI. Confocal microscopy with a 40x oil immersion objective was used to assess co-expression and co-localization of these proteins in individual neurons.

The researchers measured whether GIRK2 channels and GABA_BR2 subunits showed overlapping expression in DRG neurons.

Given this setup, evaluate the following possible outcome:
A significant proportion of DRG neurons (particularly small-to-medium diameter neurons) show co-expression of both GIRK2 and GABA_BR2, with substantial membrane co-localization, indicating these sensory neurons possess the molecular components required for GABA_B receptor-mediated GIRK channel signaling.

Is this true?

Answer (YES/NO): NO